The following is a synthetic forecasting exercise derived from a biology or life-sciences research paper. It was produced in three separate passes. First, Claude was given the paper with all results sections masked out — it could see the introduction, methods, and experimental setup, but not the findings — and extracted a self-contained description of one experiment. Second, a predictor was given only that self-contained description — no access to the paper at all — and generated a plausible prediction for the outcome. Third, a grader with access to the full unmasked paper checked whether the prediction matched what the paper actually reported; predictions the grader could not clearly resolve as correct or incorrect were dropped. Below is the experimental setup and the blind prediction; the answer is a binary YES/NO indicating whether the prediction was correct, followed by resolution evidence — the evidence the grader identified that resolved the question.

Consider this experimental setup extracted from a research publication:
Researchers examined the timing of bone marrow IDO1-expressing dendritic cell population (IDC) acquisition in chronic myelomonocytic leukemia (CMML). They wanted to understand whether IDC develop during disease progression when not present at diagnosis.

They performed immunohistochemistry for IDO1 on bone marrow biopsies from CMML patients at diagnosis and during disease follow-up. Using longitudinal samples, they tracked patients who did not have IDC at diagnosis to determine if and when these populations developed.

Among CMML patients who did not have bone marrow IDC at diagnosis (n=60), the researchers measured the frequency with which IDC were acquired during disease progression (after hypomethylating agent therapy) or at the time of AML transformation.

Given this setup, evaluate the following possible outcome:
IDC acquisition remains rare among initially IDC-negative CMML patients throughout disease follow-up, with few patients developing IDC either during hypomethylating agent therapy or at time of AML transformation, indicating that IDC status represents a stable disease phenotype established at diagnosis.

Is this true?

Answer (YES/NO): YES